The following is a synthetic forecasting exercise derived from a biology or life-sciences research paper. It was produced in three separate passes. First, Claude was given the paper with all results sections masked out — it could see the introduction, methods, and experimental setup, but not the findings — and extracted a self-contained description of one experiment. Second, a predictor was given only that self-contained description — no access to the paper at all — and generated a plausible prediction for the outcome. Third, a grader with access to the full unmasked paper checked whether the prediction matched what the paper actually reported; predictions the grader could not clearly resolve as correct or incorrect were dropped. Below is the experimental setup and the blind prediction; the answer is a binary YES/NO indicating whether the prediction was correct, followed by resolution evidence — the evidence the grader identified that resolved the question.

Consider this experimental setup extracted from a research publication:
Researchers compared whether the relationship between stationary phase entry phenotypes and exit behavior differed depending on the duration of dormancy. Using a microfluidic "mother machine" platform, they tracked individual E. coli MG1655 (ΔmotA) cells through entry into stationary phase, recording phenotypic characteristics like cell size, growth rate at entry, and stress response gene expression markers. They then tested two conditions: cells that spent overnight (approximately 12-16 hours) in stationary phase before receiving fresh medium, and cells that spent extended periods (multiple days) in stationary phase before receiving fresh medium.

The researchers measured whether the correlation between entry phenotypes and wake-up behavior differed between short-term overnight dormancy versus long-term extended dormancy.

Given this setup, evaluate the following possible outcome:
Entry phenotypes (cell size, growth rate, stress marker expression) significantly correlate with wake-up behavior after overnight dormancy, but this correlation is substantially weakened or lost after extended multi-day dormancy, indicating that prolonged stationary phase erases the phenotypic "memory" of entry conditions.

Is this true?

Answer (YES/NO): NO